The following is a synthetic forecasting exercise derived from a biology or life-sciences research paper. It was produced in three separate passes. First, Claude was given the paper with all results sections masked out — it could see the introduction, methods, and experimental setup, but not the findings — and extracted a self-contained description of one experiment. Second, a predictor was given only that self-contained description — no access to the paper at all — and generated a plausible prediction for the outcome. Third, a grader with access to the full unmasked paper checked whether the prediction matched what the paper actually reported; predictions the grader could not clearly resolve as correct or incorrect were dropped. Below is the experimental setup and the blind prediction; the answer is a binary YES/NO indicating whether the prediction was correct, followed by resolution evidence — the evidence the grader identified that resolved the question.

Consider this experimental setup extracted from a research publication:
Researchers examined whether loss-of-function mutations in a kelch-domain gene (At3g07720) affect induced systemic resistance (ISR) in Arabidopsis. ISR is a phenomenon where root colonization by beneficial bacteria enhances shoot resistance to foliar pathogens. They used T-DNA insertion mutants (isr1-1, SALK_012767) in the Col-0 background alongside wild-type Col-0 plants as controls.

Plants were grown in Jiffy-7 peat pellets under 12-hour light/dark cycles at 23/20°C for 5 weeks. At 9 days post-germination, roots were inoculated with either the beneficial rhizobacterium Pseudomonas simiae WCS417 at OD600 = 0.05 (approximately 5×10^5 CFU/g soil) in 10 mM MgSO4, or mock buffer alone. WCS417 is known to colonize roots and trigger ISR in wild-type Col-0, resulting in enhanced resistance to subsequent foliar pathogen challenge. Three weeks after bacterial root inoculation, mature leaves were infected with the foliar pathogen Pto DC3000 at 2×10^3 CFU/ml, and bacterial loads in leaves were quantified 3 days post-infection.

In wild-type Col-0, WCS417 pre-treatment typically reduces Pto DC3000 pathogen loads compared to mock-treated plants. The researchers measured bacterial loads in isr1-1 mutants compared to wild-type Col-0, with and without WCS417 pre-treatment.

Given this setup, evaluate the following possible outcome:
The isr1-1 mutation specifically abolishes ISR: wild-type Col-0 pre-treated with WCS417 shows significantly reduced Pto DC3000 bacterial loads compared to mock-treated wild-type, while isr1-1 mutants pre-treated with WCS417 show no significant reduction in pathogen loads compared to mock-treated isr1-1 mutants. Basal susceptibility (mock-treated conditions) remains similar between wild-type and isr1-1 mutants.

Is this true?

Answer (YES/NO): NO